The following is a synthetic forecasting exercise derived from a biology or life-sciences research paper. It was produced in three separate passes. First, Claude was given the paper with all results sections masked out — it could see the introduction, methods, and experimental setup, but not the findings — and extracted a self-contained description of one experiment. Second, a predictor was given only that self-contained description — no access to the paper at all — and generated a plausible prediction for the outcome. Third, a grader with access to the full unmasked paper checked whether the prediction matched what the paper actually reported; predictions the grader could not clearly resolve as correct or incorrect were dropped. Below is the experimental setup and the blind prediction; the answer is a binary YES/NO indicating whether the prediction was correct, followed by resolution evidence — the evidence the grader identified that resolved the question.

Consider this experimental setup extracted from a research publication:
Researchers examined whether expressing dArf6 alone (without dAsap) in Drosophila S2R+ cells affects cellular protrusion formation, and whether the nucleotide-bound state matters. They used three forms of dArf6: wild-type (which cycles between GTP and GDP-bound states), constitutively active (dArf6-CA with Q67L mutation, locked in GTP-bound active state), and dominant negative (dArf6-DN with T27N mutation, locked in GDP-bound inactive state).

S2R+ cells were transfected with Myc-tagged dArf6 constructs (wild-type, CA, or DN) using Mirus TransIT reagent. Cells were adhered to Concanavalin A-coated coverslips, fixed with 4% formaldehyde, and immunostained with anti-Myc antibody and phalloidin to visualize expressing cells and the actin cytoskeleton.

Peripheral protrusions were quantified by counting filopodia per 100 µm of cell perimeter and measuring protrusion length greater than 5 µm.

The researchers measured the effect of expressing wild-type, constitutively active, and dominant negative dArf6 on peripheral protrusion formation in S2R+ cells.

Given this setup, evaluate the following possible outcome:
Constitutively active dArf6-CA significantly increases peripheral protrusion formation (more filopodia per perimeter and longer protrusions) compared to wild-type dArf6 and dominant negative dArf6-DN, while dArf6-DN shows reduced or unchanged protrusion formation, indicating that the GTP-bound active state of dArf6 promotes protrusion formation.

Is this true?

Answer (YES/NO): NO